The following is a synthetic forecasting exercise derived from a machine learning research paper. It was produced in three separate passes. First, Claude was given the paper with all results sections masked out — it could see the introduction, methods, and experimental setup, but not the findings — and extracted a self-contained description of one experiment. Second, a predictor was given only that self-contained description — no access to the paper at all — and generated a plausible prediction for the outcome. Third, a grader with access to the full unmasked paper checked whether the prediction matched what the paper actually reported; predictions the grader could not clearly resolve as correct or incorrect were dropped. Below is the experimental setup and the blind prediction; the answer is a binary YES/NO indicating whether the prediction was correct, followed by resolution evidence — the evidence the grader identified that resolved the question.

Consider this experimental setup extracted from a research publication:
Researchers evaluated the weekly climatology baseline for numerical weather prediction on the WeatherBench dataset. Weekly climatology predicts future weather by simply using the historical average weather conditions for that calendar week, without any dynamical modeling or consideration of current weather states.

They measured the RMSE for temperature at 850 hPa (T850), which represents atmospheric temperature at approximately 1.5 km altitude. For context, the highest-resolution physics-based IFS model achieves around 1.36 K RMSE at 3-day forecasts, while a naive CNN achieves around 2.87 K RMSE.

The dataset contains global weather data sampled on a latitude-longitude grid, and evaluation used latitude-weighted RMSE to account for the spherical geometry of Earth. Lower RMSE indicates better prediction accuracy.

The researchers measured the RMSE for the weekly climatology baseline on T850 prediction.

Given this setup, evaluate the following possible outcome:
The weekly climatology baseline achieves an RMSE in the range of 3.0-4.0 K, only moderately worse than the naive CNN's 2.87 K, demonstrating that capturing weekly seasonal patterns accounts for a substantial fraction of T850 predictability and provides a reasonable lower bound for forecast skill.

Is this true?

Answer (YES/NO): YES